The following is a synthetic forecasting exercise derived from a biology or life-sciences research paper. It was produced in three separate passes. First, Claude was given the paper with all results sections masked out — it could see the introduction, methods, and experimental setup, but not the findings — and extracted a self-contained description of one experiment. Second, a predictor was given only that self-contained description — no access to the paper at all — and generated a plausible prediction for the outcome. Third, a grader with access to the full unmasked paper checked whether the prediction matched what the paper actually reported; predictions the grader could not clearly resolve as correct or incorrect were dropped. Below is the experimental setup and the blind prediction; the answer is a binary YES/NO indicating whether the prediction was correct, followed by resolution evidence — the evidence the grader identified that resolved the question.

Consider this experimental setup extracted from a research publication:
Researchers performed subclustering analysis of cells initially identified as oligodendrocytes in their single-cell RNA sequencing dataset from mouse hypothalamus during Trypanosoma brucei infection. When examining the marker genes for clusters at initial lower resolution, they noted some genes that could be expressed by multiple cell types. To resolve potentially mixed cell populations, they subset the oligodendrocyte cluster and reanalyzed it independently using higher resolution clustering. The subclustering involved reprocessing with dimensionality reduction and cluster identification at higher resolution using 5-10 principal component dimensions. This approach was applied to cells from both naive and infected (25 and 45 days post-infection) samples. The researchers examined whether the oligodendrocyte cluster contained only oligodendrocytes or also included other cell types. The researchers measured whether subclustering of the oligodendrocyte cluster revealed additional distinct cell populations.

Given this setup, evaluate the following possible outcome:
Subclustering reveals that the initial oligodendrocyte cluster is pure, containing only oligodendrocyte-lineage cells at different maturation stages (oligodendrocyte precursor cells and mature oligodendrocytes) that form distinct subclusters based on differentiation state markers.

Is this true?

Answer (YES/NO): NO